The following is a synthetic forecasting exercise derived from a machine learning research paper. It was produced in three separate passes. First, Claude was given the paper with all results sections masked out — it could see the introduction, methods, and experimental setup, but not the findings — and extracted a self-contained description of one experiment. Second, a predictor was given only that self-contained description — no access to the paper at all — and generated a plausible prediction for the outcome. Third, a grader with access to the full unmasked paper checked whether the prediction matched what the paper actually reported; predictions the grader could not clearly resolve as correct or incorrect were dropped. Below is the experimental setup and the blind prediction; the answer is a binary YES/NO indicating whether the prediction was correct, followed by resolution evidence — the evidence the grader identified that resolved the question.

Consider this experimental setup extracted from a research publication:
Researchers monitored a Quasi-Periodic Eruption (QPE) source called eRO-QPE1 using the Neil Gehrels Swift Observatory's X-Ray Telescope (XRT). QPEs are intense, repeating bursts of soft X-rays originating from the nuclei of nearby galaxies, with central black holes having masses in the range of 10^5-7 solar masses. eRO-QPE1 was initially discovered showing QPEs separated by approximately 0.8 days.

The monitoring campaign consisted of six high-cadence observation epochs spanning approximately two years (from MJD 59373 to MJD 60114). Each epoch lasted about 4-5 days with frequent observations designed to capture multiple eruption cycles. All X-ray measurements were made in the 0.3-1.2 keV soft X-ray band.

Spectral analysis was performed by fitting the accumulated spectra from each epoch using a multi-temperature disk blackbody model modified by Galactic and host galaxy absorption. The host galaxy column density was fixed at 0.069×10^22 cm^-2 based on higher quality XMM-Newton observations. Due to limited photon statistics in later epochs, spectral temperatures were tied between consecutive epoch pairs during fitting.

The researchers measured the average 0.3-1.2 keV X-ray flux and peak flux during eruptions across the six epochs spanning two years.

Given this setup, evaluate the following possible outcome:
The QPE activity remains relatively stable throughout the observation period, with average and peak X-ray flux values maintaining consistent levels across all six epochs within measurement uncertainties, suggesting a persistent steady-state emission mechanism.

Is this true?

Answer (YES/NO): NO